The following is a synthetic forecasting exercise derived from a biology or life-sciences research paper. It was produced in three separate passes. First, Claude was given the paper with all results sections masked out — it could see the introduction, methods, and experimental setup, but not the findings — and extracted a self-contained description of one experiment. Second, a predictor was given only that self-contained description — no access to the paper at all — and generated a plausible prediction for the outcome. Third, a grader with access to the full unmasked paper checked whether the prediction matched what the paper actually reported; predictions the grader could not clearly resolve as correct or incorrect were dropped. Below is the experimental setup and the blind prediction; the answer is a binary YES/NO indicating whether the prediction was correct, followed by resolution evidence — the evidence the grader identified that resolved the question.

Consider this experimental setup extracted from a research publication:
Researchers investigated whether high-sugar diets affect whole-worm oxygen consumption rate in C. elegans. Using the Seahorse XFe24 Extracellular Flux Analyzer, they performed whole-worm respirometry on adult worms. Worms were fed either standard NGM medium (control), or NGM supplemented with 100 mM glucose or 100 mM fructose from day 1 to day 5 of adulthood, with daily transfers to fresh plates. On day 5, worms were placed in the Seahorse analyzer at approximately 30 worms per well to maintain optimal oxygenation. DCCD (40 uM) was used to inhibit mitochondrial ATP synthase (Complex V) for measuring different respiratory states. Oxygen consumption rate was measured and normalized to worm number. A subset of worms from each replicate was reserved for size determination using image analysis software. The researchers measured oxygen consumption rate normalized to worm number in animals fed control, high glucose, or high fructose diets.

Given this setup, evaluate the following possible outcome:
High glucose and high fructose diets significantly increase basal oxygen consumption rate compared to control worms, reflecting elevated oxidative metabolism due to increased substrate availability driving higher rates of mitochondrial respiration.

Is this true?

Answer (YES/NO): NO